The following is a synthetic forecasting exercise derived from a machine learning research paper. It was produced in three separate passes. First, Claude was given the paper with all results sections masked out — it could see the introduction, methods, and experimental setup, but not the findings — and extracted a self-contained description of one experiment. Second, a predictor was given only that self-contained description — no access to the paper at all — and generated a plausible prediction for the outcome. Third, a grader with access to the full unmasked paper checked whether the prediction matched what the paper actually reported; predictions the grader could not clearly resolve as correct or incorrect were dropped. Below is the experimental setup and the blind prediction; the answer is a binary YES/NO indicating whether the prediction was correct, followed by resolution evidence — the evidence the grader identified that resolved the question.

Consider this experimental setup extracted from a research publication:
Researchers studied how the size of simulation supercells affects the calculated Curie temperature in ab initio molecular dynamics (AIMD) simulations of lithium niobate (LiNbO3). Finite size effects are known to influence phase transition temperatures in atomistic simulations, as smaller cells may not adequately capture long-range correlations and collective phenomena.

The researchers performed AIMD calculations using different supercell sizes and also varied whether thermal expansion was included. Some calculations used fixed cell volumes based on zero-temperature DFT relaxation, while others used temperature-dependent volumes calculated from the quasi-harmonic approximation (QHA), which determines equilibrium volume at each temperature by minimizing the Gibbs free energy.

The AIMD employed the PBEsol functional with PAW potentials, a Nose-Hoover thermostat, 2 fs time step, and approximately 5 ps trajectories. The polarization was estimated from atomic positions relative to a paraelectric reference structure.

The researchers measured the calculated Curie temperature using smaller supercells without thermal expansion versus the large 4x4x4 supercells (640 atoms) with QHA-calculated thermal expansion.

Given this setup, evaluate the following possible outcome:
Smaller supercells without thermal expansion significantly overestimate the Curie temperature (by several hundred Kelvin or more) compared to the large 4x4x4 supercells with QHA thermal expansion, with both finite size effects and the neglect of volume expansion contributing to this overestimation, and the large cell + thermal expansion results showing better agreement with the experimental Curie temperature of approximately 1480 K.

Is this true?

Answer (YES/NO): NO